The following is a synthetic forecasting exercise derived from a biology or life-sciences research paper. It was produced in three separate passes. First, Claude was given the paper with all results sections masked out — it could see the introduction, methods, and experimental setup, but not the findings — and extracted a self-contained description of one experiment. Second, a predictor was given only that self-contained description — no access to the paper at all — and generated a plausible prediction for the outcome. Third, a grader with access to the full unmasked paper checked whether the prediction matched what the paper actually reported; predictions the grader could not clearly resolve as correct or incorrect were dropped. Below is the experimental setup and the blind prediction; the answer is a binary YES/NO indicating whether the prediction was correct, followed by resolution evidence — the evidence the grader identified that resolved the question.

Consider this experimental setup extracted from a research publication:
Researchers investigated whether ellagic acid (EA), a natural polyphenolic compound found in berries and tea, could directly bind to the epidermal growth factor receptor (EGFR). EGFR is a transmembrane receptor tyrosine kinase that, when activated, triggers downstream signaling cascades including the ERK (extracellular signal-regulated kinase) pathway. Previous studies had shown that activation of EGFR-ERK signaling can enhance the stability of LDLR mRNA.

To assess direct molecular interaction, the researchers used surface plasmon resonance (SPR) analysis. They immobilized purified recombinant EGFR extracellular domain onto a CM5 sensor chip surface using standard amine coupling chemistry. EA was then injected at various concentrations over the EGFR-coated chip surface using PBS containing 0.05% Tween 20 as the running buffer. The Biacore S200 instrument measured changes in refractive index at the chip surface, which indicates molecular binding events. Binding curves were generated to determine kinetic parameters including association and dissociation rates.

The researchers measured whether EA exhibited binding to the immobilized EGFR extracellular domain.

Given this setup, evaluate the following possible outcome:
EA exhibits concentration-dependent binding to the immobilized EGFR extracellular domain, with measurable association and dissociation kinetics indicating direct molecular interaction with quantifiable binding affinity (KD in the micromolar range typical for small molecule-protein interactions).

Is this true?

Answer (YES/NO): NO